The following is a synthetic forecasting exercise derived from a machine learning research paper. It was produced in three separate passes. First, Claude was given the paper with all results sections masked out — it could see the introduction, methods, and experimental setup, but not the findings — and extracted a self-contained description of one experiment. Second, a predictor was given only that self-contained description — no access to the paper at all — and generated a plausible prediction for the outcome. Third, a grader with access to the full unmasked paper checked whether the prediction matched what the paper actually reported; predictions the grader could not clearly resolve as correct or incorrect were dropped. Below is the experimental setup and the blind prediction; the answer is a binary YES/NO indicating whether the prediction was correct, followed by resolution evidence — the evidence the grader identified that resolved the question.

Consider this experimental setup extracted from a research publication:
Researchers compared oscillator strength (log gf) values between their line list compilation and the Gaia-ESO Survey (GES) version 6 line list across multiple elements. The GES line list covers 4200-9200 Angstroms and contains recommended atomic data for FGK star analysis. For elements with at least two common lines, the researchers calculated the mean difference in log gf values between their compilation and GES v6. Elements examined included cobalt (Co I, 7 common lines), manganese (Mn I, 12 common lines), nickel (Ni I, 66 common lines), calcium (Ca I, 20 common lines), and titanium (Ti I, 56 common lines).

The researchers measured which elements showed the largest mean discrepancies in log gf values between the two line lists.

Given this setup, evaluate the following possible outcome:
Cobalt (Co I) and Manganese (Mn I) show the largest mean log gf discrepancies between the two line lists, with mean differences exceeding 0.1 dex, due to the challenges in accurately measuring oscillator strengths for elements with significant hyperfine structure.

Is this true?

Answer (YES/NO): NO